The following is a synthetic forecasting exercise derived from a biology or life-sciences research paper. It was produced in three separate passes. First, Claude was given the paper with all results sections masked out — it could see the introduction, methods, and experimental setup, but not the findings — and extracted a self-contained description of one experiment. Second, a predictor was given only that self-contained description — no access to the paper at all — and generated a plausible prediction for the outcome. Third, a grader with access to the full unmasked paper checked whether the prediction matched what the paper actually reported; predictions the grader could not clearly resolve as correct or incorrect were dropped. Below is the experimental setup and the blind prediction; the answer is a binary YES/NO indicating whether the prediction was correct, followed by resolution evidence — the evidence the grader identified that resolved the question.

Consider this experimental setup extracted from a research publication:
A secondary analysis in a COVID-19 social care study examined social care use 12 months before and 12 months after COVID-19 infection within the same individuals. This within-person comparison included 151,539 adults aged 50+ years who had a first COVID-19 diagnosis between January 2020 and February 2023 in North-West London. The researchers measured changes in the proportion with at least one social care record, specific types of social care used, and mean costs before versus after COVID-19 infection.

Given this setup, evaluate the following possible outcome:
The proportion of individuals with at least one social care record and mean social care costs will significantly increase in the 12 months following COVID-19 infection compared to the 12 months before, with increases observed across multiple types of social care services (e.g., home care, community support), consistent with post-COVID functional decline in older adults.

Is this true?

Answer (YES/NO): YES